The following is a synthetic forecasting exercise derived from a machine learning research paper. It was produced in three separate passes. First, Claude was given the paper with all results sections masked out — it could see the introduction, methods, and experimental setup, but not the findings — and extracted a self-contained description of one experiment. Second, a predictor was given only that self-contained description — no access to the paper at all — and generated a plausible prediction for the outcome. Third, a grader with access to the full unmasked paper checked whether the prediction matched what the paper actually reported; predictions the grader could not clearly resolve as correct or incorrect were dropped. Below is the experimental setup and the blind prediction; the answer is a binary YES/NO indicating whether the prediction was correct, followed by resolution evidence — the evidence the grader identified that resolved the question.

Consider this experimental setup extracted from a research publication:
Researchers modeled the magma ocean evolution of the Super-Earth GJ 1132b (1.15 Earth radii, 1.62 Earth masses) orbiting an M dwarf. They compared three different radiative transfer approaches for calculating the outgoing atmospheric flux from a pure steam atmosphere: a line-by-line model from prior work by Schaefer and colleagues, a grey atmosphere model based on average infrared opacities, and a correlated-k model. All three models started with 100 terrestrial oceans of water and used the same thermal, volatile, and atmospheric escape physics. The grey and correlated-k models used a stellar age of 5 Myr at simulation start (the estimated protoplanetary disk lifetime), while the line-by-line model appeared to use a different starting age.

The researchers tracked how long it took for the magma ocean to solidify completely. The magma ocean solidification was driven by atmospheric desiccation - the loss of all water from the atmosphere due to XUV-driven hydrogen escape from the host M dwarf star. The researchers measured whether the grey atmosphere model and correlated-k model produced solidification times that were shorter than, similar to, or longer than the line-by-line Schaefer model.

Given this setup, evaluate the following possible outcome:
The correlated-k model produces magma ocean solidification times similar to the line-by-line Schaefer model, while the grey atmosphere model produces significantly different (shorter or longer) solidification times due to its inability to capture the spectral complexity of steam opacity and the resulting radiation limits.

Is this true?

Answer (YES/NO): NO